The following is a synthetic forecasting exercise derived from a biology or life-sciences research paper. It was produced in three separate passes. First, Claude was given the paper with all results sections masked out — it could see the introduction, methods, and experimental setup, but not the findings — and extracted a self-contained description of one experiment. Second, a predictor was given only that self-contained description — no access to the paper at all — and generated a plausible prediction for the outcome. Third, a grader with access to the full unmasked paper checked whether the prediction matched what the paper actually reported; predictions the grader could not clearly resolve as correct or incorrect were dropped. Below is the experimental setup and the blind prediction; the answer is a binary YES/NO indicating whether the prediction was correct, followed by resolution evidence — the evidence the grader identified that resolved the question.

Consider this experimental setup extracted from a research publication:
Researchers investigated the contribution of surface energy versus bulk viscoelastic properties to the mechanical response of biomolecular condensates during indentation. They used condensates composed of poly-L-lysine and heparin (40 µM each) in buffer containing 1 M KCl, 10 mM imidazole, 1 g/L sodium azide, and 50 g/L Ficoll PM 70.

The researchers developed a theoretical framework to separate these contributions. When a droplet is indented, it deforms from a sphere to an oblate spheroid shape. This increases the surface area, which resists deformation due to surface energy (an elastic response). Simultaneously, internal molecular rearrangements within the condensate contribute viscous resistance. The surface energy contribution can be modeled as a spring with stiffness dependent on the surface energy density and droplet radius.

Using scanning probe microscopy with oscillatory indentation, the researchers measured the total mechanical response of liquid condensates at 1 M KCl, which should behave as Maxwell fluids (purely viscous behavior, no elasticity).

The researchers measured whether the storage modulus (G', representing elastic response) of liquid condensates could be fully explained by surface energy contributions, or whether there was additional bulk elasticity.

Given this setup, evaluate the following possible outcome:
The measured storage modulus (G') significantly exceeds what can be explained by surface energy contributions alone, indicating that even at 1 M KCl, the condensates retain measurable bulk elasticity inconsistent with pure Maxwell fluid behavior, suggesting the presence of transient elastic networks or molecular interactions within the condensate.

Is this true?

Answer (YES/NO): NO